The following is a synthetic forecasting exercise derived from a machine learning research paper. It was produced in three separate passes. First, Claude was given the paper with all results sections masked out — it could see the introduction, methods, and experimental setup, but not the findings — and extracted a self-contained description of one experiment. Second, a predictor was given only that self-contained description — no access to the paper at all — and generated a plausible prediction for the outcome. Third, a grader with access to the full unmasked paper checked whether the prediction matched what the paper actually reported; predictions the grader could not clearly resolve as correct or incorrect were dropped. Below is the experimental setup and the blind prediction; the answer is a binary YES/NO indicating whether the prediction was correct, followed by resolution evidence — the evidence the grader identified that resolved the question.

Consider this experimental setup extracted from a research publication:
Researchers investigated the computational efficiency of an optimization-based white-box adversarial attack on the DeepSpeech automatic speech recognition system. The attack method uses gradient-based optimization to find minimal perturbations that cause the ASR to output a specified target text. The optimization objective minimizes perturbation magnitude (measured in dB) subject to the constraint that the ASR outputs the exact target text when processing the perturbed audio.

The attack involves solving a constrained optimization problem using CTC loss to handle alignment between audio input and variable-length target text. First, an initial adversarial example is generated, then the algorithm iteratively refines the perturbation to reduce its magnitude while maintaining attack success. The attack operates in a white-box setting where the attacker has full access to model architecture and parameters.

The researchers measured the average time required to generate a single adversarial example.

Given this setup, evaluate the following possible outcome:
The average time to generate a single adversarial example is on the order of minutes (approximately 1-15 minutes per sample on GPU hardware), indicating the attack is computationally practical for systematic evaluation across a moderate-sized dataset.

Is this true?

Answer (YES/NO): NO